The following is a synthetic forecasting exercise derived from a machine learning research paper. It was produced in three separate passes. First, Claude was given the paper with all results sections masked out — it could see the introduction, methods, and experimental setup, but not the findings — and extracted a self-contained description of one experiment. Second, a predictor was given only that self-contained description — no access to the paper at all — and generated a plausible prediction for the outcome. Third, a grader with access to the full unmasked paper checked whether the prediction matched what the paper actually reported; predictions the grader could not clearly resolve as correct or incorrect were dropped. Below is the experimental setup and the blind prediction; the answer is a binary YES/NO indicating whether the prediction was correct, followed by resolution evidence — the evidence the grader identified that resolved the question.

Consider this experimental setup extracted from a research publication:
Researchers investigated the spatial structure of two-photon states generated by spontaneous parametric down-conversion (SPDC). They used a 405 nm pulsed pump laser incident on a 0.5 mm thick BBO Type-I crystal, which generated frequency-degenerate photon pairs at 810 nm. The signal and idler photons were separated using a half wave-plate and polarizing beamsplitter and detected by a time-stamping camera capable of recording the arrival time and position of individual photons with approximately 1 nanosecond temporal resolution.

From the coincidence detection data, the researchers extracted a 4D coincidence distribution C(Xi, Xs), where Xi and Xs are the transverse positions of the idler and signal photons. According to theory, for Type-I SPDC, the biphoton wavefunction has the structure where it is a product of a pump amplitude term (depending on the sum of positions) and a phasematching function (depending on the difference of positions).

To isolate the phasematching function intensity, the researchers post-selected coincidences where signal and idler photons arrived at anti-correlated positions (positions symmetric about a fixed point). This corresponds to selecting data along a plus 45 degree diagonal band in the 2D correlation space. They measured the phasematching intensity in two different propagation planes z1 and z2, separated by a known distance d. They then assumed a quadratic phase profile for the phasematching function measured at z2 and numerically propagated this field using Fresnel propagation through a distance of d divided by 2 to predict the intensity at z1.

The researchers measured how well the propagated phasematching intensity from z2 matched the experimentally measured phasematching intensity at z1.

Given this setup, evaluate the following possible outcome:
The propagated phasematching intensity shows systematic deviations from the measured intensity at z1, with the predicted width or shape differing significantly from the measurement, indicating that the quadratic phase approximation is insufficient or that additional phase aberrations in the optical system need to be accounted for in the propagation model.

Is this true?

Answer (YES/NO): NO